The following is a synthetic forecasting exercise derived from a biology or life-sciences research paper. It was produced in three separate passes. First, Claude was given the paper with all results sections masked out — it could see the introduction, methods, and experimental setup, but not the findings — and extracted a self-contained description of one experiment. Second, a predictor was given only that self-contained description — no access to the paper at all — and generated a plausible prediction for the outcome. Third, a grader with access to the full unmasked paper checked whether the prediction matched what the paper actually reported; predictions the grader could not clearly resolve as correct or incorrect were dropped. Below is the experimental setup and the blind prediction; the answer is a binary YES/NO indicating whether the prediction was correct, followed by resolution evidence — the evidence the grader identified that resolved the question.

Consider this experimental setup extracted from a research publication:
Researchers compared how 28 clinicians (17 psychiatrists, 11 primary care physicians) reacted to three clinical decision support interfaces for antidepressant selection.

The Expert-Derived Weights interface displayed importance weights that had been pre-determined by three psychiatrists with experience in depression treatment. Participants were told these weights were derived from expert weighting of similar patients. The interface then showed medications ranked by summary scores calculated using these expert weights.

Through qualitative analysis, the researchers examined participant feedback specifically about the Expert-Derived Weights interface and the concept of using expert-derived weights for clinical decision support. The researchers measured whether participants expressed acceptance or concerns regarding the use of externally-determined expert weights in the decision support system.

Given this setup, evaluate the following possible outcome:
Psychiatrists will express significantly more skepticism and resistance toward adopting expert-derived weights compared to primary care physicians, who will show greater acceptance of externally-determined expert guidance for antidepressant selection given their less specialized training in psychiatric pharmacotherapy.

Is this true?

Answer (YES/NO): YES